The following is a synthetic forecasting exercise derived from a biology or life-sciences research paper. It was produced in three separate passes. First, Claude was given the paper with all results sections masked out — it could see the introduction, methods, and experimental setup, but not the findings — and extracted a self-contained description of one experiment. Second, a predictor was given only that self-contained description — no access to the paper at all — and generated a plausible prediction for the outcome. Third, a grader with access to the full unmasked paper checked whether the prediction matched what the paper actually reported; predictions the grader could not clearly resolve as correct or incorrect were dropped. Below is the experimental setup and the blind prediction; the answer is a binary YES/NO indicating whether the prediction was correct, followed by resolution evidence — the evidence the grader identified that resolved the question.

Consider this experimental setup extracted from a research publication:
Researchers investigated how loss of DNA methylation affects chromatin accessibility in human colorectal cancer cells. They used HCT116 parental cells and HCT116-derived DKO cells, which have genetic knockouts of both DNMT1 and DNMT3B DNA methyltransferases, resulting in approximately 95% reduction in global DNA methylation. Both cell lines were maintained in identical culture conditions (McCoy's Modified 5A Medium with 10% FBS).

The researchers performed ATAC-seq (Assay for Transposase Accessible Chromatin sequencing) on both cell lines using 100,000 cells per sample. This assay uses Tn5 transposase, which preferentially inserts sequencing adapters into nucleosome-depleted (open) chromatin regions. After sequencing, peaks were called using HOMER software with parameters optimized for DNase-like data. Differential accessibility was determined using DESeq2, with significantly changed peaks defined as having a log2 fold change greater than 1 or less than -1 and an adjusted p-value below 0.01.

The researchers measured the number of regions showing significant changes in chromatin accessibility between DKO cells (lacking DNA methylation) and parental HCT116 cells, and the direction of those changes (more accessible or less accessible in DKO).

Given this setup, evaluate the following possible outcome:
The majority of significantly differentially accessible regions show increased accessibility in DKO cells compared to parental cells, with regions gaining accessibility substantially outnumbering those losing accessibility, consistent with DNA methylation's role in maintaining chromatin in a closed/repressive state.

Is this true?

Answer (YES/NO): YES